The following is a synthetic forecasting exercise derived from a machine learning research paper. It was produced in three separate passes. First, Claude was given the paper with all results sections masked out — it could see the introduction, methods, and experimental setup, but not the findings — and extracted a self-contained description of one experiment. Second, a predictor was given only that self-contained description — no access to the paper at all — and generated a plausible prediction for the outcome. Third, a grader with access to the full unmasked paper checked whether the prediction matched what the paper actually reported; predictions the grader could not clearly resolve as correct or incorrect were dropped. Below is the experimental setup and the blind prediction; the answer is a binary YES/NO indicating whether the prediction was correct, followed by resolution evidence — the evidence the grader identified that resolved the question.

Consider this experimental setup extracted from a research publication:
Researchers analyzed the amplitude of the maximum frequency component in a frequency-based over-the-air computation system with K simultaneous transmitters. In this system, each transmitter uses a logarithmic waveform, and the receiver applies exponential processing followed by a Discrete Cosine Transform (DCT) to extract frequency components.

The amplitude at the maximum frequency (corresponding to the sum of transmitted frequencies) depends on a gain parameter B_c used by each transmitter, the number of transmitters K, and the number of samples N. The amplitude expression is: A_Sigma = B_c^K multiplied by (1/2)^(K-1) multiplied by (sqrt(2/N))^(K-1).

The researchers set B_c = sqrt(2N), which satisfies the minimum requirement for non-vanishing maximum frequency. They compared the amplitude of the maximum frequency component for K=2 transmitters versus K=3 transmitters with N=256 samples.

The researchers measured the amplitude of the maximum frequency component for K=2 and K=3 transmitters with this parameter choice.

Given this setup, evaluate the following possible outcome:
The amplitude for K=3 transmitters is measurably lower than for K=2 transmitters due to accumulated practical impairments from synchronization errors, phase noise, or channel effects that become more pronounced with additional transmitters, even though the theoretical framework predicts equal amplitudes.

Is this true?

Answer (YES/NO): NO